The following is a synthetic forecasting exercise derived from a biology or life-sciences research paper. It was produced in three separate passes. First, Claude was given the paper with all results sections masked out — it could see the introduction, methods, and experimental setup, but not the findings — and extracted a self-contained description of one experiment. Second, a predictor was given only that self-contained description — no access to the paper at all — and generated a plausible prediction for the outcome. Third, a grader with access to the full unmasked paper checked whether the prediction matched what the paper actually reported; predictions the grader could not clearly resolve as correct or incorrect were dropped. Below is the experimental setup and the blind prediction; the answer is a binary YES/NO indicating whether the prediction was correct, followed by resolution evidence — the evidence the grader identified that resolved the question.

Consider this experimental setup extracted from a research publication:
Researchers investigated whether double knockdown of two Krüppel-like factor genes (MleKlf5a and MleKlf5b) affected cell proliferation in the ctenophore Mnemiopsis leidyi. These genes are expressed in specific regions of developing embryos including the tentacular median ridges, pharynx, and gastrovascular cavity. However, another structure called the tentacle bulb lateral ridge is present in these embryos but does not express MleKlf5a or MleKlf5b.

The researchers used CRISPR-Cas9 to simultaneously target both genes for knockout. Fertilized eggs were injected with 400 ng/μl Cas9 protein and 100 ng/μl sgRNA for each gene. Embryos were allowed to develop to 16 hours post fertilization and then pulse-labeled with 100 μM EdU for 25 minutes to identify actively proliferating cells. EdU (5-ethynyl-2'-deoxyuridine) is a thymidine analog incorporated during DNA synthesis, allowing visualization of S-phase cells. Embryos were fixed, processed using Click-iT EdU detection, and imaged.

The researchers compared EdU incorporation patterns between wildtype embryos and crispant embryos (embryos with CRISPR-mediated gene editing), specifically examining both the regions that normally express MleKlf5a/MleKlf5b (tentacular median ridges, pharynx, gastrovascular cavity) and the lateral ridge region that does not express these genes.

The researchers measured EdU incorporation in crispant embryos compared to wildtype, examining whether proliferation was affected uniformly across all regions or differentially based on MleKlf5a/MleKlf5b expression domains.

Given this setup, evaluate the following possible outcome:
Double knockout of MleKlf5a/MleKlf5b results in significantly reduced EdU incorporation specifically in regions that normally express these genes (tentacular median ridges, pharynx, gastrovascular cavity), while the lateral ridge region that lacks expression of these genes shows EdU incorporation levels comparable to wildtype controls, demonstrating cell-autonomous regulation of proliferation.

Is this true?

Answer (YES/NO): YES